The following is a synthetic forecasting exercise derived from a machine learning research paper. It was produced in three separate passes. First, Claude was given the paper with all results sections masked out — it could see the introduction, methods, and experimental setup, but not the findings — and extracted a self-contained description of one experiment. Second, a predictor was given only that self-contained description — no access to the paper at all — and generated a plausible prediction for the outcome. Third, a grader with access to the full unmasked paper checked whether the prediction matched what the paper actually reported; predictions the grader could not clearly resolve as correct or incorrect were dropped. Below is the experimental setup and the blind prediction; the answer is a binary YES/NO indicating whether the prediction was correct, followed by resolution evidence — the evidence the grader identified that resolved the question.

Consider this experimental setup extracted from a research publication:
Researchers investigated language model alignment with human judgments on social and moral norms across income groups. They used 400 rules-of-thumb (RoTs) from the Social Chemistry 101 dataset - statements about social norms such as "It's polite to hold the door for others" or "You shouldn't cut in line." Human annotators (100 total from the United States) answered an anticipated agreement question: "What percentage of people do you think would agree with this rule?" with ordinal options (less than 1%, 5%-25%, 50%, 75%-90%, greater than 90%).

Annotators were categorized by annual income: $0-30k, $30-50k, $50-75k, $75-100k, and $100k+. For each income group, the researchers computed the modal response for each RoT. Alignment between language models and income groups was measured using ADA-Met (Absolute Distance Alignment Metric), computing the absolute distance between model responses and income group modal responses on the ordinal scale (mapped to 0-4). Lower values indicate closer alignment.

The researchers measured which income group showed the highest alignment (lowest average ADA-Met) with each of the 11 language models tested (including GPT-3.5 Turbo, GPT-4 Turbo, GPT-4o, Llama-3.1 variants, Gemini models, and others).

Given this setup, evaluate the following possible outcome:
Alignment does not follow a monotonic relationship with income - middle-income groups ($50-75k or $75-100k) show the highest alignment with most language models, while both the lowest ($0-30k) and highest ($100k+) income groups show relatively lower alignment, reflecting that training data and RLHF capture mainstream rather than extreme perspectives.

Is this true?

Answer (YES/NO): NO